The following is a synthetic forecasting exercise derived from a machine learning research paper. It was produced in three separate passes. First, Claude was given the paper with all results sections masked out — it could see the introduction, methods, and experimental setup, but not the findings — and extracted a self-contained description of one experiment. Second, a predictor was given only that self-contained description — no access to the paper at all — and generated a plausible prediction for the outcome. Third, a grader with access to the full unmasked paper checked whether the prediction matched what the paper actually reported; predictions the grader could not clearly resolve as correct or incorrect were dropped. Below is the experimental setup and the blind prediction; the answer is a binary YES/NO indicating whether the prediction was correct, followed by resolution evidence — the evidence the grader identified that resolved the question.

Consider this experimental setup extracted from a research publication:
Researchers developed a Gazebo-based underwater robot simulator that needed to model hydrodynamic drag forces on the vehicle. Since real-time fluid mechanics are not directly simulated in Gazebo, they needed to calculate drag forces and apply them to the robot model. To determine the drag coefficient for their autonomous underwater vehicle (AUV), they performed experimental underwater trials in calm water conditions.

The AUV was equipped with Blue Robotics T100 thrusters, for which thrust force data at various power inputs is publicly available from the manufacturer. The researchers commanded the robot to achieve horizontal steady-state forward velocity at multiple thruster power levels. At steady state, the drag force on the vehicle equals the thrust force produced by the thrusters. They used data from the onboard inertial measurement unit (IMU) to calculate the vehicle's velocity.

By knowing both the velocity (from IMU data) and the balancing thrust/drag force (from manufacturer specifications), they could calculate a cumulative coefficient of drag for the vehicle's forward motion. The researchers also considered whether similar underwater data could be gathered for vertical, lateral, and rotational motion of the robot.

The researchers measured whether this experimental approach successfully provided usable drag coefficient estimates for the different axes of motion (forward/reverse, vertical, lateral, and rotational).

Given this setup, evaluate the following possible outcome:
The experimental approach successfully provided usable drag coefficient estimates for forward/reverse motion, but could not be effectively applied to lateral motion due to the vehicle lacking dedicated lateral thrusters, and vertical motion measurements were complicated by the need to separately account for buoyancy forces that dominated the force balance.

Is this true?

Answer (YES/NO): NO